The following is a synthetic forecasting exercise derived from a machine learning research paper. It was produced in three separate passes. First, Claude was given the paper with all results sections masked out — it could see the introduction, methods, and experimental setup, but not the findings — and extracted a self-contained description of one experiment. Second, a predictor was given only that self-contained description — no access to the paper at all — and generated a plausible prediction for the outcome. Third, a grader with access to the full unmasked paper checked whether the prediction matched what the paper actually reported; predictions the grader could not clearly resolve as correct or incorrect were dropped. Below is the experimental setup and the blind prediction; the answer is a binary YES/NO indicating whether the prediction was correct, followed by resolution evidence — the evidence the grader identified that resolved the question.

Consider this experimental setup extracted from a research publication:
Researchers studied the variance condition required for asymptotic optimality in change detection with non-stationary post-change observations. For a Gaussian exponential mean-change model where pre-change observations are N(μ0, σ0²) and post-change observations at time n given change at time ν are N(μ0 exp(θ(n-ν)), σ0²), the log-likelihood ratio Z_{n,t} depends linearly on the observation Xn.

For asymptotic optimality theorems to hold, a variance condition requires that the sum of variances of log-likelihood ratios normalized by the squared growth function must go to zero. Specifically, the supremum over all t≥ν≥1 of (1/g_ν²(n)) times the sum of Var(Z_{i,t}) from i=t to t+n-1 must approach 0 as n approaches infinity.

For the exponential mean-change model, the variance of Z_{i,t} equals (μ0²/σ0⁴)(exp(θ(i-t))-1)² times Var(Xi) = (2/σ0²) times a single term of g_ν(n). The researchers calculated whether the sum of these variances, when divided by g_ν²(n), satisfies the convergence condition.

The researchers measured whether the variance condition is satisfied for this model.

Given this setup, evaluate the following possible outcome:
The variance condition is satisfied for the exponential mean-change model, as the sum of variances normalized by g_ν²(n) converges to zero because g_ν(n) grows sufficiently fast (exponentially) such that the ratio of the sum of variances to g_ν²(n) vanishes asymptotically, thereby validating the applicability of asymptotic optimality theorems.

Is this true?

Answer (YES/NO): YES